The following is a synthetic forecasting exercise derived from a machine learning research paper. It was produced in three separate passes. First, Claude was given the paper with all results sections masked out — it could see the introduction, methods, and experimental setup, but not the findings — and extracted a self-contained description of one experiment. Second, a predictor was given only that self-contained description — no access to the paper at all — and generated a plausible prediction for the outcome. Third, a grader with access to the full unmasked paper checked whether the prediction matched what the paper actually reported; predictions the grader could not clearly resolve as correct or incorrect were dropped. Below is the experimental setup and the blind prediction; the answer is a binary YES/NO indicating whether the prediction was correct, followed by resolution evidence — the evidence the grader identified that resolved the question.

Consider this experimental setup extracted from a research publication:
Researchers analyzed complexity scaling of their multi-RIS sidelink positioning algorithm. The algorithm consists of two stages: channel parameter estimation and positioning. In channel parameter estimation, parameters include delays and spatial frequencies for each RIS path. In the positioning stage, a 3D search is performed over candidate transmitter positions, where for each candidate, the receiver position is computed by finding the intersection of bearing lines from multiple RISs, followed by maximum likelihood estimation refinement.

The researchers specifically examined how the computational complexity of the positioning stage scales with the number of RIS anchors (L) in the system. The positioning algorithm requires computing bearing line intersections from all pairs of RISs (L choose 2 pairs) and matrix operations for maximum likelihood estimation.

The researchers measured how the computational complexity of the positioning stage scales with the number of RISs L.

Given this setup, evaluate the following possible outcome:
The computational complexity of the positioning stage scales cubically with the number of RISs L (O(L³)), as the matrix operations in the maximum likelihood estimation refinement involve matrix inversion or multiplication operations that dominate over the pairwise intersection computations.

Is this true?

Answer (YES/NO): NO